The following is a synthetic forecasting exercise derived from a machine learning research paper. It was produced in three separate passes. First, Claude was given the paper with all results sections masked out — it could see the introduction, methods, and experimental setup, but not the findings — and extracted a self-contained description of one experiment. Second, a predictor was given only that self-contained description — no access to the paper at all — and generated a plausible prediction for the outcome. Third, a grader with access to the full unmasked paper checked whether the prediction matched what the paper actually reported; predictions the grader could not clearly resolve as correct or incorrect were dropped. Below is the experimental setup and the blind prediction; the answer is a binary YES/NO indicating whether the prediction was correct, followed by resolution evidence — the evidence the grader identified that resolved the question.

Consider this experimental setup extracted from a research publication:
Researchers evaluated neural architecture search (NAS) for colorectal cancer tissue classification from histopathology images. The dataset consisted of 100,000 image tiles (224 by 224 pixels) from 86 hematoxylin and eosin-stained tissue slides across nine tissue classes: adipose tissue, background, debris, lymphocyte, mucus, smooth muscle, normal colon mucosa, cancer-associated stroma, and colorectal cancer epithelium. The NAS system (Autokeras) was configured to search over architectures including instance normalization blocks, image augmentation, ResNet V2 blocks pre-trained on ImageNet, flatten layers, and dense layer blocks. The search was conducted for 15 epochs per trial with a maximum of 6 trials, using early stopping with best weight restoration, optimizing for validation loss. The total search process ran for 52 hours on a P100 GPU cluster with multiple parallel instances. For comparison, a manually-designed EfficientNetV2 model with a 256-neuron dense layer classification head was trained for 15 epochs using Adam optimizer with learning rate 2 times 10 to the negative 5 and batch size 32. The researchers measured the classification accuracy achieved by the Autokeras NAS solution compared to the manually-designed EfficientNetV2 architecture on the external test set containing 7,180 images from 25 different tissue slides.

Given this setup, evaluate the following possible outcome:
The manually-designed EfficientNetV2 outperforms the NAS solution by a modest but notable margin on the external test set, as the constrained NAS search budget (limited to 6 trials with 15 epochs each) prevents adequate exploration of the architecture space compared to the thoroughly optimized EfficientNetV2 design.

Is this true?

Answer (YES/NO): NO